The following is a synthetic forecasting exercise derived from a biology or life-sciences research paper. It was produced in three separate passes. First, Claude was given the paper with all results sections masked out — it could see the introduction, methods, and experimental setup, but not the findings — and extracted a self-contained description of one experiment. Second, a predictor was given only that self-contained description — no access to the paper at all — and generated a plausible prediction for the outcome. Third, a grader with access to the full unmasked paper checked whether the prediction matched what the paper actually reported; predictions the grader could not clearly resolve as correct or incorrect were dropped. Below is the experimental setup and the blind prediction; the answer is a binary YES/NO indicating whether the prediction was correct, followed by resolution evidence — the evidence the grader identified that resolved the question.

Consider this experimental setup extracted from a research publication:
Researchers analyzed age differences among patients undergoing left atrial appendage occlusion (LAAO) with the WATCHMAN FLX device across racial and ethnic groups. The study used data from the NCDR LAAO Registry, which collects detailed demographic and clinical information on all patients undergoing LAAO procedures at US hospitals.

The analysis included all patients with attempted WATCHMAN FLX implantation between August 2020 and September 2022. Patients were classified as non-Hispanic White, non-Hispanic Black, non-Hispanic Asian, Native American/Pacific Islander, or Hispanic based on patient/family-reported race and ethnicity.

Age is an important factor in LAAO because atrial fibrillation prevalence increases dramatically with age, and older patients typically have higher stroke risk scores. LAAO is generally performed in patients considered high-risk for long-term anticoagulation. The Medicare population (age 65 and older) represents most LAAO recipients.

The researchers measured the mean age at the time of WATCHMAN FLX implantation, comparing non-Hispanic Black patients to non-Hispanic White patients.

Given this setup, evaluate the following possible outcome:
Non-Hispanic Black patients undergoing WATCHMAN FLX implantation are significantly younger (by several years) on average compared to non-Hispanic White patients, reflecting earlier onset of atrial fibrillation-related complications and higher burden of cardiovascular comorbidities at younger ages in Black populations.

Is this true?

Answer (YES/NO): YES